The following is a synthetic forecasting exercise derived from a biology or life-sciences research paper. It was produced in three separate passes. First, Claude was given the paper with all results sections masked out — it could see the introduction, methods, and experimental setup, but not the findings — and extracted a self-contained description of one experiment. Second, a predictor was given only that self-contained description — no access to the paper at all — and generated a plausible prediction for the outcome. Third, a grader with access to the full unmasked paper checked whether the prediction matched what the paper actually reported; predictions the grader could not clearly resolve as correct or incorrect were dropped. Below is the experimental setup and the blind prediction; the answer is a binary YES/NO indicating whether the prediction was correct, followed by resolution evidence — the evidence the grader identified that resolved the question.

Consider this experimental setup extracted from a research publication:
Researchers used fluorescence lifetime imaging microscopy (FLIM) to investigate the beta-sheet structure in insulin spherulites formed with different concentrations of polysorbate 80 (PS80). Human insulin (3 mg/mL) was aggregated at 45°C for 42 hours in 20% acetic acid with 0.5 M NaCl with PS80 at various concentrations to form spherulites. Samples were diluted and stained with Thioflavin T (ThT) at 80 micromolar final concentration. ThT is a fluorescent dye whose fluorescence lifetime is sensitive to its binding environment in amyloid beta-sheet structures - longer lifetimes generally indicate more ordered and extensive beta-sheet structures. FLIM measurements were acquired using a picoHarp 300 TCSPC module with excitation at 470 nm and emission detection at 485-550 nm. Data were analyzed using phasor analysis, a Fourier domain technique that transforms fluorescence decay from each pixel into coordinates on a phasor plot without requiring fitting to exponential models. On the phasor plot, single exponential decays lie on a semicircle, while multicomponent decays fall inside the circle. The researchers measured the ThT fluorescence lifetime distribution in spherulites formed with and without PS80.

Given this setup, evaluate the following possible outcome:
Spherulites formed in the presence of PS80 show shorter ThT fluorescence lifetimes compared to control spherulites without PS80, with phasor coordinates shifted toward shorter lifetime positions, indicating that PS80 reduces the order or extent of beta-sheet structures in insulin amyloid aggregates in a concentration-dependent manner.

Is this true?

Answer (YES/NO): NO